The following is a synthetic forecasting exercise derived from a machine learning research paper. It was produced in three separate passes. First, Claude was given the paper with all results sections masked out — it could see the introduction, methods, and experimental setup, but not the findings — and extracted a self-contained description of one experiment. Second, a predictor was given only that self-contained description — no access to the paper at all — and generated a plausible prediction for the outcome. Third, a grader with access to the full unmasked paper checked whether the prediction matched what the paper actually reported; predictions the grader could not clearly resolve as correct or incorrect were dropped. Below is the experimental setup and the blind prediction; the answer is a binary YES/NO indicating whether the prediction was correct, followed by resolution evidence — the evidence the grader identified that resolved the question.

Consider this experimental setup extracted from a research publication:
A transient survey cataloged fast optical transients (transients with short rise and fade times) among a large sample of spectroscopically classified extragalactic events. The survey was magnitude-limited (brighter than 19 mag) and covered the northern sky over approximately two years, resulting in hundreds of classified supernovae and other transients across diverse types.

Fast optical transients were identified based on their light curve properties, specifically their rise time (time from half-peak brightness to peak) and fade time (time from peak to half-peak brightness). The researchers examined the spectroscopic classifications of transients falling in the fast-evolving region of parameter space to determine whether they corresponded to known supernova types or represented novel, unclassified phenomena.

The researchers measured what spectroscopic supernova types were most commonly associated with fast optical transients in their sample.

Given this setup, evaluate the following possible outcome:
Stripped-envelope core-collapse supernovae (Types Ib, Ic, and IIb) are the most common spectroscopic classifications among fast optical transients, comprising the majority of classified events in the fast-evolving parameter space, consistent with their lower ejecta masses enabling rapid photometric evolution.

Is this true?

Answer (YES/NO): NO